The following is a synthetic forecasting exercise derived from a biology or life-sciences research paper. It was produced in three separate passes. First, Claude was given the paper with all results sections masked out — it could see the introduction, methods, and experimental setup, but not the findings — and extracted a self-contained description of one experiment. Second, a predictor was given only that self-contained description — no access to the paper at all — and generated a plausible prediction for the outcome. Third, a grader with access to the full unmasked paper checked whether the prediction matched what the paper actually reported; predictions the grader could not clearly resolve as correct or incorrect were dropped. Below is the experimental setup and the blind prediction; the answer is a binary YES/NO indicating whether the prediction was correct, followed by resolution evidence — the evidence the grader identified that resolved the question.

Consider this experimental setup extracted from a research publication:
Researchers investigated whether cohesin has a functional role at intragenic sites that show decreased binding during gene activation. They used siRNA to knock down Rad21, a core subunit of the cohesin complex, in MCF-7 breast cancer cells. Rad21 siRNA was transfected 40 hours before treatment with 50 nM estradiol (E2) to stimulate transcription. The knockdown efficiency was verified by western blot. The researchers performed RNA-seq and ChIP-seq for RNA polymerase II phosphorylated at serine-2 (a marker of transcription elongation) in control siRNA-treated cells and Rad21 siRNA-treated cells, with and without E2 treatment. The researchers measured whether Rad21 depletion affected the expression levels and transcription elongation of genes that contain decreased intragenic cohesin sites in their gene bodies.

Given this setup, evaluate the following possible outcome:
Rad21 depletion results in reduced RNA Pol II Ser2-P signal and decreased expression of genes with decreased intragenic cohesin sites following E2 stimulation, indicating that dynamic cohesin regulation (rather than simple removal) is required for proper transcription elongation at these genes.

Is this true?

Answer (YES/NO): NO